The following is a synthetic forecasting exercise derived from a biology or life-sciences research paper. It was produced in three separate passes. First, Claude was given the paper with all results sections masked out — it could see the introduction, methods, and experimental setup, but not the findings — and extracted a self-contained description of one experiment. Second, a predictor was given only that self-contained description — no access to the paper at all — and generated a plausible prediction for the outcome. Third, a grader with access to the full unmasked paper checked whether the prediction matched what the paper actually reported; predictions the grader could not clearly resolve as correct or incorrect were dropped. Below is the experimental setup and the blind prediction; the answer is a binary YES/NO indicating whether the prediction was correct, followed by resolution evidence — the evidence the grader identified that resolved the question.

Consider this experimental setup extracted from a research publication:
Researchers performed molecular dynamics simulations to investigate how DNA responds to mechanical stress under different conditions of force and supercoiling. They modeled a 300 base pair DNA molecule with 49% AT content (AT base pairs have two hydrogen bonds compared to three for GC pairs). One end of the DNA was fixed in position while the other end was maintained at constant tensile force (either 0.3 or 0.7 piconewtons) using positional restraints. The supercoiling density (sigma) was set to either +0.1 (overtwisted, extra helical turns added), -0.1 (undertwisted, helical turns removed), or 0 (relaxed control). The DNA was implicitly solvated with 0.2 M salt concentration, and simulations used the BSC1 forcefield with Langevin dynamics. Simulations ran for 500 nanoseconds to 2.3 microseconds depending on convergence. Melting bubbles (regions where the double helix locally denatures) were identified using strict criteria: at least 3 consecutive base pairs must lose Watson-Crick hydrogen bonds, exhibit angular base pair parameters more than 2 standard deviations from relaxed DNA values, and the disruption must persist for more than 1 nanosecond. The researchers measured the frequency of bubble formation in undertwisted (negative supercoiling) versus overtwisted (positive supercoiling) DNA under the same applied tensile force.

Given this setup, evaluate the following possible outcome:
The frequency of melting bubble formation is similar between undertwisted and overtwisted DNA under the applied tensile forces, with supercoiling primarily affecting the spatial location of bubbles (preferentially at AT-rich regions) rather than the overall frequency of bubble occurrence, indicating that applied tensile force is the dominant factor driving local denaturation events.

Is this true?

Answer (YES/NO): NO